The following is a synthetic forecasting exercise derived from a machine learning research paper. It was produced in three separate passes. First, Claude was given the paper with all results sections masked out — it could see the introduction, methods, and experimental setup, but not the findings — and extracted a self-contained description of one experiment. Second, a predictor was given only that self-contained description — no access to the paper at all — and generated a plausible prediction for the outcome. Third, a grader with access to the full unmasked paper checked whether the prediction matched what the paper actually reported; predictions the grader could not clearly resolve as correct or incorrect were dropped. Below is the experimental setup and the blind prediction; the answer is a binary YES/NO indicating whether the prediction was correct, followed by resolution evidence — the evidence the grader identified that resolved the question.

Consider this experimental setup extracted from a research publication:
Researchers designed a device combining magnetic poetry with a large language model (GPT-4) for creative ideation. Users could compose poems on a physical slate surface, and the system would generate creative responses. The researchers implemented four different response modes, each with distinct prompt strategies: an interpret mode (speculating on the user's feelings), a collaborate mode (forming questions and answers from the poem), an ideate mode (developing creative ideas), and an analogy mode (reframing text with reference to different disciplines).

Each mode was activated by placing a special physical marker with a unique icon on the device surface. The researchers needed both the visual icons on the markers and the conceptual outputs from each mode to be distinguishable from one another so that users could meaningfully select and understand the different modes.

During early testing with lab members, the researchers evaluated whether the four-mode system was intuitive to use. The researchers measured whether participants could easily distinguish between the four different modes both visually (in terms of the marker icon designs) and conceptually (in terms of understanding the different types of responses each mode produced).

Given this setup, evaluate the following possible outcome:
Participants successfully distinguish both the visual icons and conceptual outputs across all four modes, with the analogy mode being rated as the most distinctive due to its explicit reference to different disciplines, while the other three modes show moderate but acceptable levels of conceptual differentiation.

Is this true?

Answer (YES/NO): NO